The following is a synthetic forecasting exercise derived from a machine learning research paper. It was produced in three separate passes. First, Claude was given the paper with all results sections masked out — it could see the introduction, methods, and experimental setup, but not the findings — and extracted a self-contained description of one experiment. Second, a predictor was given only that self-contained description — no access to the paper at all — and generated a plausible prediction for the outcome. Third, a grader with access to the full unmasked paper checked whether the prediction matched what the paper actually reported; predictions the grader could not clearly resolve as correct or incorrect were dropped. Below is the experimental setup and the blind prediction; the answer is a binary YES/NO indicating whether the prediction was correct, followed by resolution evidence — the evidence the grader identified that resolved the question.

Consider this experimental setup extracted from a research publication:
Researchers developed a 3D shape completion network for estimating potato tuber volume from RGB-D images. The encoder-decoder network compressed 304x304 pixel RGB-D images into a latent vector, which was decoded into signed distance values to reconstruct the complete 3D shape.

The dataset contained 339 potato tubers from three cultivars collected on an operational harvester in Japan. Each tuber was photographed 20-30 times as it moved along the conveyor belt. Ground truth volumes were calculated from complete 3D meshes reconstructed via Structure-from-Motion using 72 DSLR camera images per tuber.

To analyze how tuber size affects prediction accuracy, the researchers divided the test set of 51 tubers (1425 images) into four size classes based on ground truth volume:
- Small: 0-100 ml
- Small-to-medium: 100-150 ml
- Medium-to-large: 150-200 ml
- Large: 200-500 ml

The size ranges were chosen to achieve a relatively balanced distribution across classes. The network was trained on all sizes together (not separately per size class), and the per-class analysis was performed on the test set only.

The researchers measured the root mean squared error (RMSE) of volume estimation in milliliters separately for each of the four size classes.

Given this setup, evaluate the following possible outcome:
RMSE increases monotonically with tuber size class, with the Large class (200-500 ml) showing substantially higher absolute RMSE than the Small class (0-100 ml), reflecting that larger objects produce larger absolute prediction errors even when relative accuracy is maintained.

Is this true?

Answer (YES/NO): YES